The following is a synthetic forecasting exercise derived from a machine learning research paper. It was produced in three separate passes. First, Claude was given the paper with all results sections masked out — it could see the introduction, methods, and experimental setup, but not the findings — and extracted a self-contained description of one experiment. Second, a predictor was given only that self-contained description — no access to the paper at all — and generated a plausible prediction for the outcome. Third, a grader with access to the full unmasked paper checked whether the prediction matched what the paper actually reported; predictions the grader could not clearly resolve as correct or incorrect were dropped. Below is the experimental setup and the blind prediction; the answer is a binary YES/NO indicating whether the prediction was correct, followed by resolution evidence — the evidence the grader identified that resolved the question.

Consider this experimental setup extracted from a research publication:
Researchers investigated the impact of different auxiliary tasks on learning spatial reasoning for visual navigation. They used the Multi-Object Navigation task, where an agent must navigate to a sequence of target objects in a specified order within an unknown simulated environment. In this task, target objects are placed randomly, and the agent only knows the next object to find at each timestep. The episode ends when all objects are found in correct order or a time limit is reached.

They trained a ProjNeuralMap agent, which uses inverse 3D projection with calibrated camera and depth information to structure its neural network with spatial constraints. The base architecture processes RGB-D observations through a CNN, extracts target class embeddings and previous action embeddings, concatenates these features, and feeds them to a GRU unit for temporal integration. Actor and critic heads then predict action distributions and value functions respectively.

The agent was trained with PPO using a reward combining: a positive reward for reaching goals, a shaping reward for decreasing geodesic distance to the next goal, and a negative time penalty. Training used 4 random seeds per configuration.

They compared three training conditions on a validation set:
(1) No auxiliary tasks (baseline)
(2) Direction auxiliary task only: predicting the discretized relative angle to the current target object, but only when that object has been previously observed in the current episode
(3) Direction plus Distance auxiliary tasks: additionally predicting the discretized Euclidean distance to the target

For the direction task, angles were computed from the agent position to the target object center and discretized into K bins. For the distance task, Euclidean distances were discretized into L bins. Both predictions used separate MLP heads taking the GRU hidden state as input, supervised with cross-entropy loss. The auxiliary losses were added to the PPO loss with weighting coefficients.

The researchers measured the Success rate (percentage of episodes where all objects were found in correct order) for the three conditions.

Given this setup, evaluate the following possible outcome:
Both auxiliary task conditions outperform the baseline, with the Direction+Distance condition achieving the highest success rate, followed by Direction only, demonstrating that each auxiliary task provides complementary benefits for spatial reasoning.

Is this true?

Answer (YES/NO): YES